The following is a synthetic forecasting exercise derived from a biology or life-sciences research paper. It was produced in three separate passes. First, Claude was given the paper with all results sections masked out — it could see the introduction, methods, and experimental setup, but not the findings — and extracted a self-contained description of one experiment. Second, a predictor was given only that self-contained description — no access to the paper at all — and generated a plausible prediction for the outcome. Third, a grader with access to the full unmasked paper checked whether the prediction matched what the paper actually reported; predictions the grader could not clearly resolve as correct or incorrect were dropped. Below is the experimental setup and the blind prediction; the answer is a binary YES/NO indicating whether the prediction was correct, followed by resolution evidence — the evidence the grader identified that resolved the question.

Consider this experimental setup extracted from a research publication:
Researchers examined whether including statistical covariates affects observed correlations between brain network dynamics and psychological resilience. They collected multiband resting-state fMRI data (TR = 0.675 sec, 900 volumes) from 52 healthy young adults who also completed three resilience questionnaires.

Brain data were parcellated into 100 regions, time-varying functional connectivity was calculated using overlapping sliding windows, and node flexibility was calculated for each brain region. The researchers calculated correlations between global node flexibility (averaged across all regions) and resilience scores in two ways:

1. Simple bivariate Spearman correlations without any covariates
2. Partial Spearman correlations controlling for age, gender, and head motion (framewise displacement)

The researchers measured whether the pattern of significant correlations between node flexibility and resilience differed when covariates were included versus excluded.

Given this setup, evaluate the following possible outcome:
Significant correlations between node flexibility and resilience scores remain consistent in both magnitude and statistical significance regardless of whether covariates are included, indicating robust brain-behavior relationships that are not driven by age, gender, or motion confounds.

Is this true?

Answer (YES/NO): NO